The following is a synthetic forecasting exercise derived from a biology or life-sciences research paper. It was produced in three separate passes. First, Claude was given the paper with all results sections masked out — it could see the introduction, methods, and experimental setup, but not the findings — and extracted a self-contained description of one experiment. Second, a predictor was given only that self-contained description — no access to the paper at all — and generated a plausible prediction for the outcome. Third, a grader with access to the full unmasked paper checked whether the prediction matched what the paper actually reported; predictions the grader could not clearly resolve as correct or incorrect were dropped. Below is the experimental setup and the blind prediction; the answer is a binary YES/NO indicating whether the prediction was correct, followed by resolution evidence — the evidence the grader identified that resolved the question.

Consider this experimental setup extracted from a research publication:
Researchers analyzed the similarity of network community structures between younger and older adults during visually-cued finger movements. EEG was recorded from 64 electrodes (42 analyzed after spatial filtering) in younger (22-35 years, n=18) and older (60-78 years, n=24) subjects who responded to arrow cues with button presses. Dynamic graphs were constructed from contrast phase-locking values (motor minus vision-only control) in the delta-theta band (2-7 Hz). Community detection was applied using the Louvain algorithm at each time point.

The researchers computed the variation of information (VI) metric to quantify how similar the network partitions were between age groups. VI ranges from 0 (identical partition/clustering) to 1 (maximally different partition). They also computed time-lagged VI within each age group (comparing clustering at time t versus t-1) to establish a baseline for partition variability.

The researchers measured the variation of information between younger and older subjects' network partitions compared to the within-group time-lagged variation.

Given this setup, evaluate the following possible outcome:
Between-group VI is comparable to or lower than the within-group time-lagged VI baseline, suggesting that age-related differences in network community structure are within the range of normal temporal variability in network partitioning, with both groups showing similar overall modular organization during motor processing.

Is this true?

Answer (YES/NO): NO